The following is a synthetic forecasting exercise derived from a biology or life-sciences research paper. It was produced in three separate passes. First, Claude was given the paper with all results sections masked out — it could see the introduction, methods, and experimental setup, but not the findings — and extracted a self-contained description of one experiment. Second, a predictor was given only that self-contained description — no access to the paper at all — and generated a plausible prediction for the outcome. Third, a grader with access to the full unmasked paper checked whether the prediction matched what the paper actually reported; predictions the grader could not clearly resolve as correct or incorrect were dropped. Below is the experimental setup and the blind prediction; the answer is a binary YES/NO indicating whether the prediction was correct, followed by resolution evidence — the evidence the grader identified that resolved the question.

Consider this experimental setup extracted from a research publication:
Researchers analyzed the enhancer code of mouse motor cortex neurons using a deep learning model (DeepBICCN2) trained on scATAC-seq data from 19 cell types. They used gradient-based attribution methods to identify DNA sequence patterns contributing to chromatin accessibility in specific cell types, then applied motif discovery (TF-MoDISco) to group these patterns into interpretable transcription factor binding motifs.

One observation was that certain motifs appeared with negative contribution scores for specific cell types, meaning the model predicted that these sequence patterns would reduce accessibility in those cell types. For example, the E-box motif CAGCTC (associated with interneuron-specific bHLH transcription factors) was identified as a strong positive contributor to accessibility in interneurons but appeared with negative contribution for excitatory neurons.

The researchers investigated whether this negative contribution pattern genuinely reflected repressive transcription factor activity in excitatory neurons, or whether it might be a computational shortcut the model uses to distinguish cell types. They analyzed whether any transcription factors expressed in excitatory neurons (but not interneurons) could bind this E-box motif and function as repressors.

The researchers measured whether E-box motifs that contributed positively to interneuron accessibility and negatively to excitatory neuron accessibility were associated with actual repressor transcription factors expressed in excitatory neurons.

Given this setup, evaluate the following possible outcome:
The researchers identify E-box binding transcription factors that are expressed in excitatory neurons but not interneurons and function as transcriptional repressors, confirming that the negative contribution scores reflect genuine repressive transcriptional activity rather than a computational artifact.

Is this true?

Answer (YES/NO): NO